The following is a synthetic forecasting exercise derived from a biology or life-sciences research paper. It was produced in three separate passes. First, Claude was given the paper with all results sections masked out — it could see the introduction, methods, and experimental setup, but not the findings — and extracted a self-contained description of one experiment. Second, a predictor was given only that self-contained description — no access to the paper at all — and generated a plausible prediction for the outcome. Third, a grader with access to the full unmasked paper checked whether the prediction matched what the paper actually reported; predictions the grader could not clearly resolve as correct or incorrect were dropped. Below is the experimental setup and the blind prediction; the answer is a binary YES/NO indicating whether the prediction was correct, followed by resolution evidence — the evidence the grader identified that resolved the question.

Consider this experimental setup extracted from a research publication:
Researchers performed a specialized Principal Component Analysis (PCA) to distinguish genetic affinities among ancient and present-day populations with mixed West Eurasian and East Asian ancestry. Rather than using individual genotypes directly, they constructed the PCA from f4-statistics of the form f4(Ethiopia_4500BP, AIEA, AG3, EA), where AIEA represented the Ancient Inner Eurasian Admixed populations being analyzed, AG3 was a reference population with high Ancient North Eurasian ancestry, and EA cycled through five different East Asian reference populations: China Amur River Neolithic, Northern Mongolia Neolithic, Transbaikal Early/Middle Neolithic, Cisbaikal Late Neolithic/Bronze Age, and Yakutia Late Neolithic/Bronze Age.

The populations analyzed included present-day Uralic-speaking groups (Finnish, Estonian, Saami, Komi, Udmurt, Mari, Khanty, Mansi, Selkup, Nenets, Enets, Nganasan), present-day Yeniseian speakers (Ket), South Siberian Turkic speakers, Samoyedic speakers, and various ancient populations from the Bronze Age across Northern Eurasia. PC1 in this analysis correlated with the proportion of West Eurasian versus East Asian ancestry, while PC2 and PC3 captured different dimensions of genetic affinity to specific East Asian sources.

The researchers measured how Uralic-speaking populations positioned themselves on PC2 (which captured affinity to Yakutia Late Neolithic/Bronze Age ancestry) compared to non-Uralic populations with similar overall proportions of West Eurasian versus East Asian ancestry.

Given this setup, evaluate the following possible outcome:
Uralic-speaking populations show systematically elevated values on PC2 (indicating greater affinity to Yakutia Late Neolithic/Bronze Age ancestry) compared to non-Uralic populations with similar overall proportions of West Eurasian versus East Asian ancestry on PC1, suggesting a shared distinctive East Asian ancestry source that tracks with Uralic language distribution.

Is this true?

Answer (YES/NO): YES